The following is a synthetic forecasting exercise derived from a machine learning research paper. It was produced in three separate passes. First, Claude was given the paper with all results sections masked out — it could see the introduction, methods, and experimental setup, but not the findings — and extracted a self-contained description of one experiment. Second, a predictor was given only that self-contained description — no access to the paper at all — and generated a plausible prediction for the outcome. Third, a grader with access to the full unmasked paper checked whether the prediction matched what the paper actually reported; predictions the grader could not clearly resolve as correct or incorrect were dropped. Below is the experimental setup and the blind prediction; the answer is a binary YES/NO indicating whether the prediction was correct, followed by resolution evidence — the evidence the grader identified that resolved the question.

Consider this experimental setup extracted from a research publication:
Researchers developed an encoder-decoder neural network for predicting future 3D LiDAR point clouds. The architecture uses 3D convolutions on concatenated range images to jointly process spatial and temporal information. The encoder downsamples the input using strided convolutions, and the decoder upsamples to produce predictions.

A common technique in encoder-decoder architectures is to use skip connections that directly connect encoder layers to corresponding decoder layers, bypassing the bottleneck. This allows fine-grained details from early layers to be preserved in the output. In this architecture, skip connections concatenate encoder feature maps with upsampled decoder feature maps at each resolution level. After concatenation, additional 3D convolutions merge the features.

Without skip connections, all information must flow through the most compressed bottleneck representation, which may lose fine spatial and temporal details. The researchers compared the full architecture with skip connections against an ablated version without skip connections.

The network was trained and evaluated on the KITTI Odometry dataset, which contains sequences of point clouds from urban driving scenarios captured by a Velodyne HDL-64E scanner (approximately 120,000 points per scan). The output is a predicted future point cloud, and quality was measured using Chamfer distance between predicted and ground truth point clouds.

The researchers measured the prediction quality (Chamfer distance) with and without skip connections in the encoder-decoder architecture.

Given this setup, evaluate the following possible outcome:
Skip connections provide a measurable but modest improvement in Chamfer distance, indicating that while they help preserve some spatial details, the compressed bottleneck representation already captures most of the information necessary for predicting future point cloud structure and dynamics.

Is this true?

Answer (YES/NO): NO